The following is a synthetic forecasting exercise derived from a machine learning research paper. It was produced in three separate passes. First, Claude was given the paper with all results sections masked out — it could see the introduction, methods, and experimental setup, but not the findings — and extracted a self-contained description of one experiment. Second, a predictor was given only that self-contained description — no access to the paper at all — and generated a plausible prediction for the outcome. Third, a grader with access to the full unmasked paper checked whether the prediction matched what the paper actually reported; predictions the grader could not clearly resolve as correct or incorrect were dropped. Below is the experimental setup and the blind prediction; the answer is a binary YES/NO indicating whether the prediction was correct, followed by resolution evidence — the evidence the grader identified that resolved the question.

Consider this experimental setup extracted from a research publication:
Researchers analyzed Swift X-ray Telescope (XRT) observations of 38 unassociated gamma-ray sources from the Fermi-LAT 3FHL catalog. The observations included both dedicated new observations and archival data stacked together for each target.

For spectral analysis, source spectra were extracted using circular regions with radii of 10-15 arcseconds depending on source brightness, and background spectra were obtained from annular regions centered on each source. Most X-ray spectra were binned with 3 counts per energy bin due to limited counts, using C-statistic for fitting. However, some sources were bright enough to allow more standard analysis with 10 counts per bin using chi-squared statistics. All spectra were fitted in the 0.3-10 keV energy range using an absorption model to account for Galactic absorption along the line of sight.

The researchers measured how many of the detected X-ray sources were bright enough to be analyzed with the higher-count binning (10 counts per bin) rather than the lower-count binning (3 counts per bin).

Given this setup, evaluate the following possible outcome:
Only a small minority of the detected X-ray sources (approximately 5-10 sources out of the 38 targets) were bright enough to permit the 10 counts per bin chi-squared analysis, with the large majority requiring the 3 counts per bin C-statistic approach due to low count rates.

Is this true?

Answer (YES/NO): YES